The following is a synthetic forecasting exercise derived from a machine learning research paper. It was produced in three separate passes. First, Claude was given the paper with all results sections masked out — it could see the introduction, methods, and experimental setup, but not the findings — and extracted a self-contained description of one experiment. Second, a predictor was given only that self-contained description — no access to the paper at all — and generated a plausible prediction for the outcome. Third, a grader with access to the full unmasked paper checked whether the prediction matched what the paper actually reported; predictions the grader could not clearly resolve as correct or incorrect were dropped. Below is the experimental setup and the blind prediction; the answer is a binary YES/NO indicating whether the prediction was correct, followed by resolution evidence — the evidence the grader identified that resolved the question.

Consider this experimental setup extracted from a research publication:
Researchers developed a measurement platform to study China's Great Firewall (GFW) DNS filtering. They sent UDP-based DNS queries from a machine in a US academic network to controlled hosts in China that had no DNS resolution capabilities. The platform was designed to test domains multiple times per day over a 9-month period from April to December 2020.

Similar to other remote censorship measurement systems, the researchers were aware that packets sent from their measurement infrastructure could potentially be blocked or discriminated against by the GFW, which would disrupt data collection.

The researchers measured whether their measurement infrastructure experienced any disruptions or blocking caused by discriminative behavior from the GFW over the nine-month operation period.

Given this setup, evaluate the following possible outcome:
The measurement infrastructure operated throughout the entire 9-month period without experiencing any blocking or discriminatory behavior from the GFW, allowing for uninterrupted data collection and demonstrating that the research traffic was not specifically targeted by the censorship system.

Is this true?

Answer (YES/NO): YES